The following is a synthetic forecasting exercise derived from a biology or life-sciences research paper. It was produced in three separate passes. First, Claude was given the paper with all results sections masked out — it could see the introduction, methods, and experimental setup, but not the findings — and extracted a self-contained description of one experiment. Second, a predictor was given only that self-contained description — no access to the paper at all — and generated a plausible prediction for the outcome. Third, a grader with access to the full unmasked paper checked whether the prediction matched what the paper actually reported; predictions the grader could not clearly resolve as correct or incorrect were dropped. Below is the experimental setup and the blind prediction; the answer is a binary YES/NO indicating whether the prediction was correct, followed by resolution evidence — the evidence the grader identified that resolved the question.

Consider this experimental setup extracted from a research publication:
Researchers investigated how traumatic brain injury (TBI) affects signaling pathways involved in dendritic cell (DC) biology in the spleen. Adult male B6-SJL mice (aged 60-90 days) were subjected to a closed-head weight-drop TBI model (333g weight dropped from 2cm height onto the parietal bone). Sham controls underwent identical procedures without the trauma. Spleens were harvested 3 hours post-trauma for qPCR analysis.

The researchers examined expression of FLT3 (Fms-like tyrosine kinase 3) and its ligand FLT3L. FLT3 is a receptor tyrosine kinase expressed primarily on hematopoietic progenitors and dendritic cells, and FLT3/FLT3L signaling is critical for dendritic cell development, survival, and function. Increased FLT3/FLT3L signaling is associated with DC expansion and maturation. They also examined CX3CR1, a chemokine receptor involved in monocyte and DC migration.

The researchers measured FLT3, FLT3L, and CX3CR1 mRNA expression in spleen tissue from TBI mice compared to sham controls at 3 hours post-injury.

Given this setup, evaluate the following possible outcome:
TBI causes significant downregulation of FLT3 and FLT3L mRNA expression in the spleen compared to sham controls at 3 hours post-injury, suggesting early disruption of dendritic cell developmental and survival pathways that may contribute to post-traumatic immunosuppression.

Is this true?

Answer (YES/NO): NO